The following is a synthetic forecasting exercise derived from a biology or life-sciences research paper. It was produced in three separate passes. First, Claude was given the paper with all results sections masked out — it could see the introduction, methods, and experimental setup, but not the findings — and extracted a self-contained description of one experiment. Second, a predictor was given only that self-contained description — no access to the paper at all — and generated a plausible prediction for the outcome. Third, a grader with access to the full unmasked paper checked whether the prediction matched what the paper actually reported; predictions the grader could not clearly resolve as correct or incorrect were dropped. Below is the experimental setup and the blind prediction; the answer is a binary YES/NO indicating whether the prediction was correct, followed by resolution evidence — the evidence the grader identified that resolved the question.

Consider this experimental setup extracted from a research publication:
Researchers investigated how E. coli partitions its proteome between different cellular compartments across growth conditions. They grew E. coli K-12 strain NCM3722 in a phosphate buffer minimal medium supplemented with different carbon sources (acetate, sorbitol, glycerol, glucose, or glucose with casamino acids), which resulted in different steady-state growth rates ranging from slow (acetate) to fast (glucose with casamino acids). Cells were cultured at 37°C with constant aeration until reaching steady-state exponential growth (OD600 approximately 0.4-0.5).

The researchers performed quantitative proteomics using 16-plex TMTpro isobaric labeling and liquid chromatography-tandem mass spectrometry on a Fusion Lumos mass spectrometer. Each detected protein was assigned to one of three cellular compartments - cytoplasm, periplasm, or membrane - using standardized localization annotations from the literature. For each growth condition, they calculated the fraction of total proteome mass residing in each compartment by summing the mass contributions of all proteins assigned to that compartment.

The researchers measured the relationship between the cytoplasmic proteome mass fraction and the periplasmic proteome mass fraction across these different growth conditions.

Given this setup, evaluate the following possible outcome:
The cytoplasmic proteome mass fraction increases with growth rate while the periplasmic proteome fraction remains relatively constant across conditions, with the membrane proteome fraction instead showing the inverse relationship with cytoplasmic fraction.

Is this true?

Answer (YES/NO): NO